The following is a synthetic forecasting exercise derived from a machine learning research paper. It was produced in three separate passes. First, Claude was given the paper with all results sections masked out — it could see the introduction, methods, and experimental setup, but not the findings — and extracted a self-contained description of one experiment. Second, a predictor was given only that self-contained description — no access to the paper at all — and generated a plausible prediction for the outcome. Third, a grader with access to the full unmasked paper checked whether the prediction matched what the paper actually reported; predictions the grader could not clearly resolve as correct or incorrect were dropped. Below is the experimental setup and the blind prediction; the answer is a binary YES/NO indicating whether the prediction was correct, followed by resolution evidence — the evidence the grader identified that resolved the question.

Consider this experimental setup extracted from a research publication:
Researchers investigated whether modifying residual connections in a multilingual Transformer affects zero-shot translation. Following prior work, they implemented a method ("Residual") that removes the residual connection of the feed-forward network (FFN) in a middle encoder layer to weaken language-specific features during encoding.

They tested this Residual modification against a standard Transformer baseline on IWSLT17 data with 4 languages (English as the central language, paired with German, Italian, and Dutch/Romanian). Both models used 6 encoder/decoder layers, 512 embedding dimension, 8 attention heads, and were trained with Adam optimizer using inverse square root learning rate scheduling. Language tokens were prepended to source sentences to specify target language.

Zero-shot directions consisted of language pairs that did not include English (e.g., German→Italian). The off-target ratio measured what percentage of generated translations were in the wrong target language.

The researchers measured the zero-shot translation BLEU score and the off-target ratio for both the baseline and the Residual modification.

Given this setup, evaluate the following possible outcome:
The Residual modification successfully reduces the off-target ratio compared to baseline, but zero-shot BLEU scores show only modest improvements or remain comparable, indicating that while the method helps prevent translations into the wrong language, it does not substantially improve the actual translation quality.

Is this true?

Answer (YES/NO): NO